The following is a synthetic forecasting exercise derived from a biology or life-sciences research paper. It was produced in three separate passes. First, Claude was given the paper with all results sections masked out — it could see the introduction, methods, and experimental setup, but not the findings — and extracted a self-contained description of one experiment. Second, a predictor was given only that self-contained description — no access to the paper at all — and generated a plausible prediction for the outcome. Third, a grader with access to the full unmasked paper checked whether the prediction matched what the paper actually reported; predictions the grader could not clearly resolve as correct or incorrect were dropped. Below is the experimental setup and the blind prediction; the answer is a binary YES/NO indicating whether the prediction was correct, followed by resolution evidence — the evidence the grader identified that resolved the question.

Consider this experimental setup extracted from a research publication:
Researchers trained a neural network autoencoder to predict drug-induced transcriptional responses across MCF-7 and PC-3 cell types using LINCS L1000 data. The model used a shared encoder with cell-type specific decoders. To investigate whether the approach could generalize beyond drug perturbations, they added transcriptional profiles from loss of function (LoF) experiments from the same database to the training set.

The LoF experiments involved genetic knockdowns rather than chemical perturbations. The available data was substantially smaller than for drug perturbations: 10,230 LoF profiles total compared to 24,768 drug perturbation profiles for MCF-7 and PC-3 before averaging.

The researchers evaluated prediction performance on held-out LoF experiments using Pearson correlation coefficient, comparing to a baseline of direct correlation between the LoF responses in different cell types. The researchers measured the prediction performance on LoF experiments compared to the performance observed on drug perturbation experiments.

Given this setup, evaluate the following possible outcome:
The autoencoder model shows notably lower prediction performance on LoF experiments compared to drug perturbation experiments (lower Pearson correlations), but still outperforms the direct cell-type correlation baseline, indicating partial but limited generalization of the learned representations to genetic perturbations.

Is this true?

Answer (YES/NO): YES